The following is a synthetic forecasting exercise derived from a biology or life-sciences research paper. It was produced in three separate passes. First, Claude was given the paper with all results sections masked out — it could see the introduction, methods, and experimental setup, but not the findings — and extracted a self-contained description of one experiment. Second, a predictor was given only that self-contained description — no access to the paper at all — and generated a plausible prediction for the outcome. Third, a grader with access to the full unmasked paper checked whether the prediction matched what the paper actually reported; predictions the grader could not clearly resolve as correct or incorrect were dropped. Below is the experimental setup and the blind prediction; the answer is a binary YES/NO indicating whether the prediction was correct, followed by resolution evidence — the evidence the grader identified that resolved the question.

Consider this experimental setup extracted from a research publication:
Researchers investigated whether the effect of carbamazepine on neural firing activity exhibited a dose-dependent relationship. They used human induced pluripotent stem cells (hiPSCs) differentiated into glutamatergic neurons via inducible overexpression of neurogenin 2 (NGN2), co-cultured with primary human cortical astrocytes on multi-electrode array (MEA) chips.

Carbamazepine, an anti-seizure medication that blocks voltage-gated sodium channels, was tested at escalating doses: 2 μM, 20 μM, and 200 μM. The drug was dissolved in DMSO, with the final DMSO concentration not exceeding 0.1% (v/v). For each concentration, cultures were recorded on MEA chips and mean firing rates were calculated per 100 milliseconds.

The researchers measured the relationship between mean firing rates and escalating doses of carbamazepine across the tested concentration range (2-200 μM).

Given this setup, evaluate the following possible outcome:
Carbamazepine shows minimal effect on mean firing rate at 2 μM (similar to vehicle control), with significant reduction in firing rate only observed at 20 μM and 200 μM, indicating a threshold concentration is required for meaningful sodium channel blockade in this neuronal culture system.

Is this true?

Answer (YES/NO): NO